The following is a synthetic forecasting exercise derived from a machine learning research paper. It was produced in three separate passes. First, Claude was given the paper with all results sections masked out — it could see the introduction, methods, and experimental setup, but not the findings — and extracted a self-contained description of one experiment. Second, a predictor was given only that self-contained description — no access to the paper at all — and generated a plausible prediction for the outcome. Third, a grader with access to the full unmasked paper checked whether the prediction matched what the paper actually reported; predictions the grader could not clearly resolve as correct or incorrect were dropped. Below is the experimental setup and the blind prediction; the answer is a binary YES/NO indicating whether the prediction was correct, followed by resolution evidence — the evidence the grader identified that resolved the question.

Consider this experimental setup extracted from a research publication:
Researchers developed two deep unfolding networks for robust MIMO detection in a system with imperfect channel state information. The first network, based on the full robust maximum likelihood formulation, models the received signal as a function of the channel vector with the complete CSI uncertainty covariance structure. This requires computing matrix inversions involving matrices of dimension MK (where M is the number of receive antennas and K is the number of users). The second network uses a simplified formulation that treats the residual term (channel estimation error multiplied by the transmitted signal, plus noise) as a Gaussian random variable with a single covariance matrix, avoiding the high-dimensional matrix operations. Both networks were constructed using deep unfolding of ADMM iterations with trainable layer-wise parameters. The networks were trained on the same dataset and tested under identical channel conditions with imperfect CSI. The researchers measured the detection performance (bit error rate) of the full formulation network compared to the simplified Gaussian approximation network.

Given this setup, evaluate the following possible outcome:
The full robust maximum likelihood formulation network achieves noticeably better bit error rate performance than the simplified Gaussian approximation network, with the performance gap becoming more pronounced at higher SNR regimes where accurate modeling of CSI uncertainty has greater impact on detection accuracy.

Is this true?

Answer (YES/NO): NO